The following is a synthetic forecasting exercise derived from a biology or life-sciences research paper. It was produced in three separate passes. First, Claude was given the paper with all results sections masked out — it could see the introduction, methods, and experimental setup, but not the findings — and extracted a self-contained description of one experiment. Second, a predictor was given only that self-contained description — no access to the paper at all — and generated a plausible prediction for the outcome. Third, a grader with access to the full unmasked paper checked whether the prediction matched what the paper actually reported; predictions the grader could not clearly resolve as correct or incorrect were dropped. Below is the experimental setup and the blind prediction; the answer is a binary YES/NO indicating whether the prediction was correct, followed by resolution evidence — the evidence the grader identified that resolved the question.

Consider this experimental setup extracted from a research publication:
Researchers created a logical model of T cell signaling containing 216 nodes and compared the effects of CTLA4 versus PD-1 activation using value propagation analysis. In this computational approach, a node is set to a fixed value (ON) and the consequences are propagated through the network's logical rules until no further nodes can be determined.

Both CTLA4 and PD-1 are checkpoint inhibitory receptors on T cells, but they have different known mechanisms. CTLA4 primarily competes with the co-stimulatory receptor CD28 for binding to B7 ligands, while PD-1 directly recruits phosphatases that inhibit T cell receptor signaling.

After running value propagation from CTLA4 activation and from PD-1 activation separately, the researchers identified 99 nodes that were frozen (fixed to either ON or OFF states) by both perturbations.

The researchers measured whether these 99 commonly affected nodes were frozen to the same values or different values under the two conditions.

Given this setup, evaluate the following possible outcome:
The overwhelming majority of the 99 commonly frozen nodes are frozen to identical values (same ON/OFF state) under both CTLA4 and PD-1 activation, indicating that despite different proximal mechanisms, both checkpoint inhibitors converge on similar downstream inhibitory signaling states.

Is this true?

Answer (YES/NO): YES